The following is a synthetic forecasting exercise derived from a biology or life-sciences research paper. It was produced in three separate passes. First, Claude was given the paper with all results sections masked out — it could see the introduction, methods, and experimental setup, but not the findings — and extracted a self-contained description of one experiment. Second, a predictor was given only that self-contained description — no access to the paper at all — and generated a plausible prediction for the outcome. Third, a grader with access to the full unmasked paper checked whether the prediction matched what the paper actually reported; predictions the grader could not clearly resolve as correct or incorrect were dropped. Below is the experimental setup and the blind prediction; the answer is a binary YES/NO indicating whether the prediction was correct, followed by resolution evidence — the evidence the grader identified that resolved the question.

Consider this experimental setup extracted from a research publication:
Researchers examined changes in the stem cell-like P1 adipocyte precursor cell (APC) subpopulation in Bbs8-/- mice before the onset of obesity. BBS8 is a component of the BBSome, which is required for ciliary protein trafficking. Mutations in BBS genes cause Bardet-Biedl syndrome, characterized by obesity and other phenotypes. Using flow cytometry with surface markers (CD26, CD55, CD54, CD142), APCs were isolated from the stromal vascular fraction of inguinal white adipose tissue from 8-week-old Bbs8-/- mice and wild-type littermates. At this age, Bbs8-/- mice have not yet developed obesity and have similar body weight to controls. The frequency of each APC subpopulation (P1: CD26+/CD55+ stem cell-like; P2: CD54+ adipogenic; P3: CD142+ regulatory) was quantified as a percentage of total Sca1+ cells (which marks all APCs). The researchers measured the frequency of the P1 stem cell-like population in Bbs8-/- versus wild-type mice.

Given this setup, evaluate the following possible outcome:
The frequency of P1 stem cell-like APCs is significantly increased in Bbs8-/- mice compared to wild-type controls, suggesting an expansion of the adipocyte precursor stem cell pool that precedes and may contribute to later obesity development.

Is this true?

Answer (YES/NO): NO